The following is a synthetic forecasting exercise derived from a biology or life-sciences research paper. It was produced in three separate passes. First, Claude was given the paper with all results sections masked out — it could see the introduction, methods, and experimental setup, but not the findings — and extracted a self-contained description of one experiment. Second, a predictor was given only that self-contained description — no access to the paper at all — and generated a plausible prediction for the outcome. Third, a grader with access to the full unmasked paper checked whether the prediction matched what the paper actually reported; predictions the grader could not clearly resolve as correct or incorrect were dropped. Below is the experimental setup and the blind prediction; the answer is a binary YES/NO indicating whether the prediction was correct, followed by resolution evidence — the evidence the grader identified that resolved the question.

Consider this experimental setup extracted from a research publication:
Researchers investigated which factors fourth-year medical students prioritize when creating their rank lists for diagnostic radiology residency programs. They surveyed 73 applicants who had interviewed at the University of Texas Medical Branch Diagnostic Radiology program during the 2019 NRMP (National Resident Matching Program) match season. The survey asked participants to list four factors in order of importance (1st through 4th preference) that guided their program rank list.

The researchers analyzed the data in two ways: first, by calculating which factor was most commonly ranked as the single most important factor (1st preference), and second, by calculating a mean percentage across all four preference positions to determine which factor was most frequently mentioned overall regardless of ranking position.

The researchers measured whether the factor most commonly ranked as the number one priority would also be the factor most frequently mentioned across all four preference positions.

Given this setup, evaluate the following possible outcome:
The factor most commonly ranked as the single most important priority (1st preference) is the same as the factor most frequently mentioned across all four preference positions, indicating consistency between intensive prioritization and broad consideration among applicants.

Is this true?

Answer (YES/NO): NO